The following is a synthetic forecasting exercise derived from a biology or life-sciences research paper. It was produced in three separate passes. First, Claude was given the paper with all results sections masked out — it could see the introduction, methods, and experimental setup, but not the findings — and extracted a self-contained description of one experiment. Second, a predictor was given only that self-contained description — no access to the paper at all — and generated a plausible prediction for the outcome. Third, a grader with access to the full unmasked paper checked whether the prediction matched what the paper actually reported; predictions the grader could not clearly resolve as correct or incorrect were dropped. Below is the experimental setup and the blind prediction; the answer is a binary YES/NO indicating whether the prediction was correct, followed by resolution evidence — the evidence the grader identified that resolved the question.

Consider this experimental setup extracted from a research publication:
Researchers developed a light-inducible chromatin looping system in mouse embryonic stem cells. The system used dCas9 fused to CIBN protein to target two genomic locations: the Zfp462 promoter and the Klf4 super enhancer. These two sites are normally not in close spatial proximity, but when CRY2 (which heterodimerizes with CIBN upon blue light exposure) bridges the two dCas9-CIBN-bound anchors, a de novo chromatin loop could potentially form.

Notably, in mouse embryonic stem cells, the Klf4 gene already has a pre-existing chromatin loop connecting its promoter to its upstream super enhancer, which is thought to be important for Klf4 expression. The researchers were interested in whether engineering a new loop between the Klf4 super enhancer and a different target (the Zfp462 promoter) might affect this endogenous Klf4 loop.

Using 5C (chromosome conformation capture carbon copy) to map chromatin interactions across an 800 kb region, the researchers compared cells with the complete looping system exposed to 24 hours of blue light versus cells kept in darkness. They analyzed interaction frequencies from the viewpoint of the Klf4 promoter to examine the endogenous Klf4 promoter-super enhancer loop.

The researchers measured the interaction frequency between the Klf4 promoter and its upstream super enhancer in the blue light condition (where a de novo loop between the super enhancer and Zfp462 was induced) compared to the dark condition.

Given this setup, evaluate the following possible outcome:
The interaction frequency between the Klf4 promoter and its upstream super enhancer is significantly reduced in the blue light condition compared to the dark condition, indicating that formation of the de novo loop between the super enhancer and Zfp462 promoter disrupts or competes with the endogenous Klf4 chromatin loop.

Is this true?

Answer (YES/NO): YES